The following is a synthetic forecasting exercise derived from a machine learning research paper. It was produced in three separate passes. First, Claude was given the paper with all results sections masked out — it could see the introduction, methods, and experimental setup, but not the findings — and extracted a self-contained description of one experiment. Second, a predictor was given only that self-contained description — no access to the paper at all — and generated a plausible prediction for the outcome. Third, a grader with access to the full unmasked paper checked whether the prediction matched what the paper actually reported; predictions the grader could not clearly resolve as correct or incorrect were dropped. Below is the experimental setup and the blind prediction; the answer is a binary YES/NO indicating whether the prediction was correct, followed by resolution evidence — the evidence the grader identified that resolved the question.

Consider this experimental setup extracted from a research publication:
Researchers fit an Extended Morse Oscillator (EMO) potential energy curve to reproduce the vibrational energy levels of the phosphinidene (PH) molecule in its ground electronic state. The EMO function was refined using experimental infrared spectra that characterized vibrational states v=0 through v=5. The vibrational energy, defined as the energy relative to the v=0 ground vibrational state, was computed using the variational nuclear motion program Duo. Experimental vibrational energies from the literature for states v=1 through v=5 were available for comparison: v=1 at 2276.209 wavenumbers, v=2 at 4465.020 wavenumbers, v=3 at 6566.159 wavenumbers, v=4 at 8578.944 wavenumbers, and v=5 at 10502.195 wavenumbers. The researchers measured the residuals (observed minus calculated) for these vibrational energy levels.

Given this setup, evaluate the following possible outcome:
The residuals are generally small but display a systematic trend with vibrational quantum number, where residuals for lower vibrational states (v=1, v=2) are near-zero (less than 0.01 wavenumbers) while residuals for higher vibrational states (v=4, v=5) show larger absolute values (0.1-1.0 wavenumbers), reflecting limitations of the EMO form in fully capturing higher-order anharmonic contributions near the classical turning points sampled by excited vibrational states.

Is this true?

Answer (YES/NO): NO